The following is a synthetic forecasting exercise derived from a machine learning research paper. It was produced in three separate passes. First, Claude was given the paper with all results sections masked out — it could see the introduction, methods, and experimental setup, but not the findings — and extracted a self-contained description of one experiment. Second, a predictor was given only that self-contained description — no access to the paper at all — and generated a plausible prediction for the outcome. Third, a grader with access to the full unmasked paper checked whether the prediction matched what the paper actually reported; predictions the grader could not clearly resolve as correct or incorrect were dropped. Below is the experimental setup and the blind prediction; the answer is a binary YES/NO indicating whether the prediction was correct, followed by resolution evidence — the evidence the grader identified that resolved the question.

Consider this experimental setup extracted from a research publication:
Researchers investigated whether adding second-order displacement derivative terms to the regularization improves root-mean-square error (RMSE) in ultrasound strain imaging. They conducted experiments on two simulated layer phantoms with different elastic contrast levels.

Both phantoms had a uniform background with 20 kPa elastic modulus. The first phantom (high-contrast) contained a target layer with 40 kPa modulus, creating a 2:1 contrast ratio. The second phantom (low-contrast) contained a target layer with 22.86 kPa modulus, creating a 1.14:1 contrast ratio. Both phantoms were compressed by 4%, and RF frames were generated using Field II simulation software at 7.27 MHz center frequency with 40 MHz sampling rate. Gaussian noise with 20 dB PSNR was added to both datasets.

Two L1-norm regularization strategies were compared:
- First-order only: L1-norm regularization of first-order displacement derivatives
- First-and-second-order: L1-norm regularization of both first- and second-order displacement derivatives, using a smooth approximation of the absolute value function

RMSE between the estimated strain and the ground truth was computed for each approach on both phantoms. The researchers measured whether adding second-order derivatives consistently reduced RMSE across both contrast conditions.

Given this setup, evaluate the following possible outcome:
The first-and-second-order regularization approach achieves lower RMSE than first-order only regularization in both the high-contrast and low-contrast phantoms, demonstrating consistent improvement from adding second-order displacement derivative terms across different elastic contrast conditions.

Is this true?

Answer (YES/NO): NO